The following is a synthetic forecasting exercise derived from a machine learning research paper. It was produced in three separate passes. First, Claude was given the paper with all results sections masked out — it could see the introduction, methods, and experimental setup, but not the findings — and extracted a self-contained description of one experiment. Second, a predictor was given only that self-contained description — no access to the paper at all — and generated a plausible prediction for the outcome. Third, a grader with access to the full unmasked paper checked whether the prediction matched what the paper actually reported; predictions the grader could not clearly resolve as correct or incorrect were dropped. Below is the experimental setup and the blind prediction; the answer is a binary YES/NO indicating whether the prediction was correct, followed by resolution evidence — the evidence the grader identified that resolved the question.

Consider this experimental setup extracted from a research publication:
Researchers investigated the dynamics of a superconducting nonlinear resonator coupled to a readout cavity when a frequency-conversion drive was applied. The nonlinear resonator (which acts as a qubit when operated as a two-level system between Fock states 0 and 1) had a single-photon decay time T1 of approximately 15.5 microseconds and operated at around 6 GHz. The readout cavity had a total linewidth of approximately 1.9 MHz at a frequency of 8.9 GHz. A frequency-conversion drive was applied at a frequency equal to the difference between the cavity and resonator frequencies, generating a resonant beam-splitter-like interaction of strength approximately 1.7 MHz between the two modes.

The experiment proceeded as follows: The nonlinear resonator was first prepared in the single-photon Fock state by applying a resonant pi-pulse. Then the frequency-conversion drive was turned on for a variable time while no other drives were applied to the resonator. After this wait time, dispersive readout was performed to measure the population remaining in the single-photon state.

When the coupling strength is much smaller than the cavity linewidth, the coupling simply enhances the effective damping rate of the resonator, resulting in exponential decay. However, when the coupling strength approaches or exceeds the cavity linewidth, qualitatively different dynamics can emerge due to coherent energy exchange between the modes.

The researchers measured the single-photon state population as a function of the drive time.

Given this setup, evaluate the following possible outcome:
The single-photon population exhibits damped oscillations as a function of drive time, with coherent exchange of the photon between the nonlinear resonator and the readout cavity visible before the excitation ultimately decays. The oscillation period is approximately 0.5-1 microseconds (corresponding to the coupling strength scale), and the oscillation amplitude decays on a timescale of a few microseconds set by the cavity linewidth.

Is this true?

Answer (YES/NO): NO